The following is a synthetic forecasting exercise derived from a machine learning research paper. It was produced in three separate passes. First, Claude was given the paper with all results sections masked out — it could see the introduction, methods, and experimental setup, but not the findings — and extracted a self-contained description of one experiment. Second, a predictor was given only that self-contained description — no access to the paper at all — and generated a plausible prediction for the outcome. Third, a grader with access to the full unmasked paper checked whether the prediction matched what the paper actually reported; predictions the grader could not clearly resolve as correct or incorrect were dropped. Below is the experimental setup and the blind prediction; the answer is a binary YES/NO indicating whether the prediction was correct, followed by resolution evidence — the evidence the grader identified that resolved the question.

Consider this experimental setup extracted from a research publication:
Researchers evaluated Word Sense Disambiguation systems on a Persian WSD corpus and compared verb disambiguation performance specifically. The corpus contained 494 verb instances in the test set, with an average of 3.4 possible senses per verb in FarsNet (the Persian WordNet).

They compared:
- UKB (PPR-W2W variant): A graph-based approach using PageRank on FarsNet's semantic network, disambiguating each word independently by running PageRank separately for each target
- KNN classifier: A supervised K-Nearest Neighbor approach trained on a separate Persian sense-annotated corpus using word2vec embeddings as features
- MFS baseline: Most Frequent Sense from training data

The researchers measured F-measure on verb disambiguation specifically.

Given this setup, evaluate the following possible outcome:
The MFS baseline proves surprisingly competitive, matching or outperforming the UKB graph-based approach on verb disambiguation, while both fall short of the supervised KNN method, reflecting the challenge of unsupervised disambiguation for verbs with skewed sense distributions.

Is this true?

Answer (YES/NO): NO